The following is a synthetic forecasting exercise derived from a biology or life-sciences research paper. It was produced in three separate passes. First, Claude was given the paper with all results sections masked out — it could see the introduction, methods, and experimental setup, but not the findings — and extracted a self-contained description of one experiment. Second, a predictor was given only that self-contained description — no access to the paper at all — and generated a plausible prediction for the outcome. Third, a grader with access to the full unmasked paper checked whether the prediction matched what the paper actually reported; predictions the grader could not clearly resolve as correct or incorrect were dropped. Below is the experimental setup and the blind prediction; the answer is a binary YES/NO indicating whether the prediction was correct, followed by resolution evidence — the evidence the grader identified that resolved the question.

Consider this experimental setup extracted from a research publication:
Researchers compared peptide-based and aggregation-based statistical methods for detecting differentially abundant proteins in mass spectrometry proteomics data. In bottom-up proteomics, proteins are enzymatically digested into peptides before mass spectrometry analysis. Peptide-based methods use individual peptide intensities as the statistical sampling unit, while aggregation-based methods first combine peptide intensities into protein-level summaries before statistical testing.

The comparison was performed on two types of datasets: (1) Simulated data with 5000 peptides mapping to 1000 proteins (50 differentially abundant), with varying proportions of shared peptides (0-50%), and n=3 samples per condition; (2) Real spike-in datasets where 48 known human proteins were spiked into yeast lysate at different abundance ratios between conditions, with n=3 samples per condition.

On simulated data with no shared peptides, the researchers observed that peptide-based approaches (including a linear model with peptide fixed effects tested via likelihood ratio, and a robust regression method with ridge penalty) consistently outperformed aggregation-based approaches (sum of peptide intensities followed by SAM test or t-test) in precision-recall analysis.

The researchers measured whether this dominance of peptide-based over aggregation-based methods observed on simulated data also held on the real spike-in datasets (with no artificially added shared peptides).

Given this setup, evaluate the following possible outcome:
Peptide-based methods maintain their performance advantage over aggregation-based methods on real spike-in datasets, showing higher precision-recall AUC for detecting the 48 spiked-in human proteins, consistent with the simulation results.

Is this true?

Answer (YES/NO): NO